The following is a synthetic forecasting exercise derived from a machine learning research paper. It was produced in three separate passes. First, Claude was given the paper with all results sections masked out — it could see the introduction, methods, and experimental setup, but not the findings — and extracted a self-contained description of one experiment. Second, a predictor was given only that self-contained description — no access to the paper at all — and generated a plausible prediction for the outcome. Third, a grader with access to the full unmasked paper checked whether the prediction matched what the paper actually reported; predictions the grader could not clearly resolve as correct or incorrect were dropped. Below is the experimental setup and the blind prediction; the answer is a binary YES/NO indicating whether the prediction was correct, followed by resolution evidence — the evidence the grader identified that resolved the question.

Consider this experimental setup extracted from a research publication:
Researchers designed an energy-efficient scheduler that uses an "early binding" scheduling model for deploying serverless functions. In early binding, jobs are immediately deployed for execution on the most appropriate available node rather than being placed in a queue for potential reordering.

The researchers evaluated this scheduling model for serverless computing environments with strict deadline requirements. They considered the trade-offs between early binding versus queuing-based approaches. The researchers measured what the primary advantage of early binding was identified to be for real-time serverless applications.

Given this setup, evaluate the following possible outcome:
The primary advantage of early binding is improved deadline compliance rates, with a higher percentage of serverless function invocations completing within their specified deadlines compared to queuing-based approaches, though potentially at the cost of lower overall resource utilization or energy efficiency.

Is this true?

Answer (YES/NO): NO